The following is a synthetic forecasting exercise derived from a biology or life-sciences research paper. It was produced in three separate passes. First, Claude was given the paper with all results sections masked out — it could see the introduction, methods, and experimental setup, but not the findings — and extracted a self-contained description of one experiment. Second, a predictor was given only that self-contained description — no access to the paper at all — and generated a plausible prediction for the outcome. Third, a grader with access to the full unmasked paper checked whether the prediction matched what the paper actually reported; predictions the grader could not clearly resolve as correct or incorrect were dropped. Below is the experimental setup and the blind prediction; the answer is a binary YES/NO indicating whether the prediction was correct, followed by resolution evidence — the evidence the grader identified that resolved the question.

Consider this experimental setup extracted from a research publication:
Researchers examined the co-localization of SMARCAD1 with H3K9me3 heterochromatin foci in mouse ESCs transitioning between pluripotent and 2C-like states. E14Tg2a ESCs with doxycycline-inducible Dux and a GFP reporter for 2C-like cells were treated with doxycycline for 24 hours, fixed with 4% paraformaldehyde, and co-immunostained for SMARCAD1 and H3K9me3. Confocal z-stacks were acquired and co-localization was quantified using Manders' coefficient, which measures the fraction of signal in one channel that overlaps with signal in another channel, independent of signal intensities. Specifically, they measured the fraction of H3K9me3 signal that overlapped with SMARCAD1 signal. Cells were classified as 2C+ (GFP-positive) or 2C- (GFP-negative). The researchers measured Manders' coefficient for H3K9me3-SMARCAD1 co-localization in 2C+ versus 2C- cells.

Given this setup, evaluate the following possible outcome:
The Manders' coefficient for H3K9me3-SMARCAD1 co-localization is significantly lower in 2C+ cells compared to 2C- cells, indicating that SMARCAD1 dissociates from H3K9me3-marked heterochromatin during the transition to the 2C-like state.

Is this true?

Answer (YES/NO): YES